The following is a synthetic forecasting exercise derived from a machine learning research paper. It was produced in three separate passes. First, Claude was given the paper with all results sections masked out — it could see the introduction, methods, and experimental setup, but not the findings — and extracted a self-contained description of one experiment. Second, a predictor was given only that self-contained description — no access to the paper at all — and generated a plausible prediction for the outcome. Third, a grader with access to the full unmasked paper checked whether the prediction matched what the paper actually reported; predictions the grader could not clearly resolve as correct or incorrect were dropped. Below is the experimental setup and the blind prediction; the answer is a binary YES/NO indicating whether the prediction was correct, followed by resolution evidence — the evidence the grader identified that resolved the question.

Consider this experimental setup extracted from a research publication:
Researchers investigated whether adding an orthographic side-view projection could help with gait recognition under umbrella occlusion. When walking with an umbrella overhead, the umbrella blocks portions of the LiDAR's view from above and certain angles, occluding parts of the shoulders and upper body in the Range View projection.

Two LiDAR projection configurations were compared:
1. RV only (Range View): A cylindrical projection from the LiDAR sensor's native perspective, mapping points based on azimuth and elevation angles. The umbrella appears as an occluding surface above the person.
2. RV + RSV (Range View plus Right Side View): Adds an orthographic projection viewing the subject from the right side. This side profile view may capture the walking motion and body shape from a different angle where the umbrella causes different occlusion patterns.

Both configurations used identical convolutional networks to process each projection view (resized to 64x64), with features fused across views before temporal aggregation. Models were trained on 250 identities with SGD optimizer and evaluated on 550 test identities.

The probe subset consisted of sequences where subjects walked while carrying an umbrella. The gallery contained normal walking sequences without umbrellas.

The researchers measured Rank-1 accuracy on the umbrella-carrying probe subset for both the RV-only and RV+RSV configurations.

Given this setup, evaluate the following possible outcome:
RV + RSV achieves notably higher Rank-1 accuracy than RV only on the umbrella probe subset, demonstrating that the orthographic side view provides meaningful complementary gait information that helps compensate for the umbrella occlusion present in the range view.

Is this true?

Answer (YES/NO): YES